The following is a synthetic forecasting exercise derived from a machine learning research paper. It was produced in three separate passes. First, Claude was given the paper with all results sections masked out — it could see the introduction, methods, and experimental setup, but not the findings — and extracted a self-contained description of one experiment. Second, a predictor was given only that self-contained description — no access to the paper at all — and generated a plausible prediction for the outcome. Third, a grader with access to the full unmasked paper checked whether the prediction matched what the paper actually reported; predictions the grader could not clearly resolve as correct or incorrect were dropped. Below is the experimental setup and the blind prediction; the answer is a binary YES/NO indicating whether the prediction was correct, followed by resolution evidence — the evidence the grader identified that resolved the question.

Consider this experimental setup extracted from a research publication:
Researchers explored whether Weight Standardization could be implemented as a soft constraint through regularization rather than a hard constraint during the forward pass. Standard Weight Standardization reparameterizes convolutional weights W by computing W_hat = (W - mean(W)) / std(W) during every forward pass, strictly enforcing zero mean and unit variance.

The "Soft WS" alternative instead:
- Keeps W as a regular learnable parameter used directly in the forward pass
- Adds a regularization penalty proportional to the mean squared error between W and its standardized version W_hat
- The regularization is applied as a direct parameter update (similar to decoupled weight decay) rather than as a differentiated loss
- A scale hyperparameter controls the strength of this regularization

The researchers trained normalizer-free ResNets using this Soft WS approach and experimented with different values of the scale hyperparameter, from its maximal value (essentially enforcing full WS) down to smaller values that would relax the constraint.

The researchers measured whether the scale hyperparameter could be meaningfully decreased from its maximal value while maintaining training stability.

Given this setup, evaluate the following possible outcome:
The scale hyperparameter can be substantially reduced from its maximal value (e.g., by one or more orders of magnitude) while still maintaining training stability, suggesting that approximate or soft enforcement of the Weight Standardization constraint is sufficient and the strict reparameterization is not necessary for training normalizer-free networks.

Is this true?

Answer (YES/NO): NO